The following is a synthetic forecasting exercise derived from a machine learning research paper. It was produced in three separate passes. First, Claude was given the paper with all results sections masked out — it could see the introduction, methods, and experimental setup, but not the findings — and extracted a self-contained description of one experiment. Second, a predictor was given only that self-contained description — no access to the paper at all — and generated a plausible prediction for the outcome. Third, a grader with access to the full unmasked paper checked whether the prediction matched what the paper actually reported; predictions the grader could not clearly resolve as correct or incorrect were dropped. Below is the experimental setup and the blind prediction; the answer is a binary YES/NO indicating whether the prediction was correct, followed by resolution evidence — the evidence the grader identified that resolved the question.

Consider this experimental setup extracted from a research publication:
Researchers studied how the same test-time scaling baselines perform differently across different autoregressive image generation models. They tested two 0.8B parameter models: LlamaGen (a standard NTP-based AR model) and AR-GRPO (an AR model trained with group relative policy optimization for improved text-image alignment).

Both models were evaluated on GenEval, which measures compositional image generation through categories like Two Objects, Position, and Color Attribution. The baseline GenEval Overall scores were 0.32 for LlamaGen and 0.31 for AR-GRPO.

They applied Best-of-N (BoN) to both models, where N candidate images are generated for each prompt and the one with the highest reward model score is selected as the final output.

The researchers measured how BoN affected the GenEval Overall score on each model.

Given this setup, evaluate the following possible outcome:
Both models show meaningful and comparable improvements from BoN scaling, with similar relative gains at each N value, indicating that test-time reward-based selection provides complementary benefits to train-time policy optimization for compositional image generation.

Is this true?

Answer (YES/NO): NO